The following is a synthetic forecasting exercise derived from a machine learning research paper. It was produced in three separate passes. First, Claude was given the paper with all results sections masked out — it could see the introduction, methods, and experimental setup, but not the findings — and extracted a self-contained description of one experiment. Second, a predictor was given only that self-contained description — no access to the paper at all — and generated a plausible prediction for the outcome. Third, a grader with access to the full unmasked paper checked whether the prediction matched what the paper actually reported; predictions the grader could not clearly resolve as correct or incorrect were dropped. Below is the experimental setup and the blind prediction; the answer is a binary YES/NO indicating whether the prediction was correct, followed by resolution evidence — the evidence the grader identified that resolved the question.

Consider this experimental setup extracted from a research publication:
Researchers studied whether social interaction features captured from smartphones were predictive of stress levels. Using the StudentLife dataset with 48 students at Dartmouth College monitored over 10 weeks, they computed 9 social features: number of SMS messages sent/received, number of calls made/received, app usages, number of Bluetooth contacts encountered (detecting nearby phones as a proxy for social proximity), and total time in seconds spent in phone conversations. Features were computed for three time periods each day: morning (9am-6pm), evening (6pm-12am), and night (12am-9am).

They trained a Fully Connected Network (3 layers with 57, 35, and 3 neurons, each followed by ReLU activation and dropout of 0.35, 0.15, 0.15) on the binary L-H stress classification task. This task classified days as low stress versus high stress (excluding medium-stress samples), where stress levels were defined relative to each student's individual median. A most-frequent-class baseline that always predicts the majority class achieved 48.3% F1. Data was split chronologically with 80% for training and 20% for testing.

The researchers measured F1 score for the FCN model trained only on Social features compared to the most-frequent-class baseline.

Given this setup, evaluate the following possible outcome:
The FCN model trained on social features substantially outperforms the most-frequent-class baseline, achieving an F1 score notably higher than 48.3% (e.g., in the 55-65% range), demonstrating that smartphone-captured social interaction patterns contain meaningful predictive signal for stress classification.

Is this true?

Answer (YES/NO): NO